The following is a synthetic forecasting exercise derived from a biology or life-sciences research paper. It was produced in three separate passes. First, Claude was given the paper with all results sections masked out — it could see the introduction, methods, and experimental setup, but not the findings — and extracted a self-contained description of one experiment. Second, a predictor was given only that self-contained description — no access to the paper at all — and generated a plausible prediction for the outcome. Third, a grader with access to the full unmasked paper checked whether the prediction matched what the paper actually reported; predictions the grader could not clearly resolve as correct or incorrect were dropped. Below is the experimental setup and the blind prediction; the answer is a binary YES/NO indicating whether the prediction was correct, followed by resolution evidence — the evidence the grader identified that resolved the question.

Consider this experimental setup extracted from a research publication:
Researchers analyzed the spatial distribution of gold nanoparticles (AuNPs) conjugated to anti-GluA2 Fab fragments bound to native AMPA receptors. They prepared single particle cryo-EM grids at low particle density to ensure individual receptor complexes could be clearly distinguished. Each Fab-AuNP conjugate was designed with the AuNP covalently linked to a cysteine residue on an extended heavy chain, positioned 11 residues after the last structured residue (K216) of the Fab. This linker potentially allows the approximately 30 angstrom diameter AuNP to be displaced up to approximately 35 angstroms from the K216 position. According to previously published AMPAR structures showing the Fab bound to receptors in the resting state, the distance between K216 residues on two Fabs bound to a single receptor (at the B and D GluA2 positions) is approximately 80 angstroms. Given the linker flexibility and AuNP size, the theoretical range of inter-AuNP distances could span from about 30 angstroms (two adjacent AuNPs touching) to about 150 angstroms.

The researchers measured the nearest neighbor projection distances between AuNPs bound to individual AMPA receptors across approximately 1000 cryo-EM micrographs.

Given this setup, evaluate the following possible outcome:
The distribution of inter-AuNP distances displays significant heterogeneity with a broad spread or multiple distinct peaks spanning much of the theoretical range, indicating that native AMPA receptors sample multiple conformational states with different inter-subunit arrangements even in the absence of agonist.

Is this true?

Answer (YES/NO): NO